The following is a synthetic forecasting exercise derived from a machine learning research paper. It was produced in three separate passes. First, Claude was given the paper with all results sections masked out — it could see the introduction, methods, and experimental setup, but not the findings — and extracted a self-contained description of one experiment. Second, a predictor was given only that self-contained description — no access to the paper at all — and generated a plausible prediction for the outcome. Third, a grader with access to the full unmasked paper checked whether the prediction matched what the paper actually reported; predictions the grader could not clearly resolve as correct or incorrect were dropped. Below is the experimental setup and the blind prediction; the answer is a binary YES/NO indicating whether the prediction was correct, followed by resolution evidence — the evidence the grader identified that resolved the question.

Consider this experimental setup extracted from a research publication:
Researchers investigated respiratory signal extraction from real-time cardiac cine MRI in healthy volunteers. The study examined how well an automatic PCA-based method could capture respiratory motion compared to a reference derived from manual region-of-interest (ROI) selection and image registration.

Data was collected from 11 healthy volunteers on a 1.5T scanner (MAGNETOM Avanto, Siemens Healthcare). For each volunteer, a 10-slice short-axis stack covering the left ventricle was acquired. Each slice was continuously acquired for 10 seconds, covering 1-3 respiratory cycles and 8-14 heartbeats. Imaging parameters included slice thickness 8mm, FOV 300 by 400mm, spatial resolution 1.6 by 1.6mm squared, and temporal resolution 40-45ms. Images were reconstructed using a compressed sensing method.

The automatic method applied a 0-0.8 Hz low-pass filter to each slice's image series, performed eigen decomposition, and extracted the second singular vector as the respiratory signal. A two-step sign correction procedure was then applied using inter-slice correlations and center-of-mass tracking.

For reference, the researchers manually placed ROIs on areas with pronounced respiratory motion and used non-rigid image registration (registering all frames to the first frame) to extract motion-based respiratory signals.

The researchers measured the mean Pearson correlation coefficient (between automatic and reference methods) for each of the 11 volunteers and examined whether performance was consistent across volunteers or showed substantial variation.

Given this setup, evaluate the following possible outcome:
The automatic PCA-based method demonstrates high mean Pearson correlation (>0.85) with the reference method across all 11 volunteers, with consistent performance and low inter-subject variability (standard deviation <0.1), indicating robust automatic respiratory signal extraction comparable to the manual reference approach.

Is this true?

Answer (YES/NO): YES